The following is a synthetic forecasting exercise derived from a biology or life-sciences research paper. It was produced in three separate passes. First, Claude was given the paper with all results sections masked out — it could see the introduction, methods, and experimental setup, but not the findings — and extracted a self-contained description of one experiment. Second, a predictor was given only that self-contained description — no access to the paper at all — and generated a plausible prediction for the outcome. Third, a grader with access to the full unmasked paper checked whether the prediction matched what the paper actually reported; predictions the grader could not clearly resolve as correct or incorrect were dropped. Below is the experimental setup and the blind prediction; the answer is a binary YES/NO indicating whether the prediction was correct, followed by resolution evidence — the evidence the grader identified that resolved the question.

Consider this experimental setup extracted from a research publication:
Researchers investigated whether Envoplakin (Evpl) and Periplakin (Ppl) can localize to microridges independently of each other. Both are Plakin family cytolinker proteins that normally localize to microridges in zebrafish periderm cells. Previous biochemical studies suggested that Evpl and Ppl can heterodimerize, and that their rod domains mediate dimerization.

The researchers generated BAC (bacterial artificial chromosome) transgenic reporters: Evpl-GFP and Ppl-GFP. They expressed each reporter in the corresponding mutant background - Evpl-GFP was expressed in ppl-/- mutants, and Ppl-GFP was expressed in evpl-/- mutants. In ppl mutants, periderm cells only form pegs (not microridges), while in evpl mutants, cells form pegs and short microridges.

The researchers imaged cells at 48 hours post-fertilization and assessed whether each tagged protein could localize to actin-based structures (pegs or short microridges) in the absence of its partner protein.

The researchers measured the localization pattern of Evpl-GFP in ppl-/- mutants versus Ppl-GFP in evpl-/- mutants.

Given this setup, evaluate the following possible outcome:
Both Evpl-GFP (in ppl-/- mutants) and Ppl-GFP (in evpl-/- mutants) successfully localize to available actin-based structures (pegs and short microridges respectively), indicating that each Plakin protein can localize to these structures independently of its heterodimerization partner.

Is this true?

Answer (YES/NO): NO